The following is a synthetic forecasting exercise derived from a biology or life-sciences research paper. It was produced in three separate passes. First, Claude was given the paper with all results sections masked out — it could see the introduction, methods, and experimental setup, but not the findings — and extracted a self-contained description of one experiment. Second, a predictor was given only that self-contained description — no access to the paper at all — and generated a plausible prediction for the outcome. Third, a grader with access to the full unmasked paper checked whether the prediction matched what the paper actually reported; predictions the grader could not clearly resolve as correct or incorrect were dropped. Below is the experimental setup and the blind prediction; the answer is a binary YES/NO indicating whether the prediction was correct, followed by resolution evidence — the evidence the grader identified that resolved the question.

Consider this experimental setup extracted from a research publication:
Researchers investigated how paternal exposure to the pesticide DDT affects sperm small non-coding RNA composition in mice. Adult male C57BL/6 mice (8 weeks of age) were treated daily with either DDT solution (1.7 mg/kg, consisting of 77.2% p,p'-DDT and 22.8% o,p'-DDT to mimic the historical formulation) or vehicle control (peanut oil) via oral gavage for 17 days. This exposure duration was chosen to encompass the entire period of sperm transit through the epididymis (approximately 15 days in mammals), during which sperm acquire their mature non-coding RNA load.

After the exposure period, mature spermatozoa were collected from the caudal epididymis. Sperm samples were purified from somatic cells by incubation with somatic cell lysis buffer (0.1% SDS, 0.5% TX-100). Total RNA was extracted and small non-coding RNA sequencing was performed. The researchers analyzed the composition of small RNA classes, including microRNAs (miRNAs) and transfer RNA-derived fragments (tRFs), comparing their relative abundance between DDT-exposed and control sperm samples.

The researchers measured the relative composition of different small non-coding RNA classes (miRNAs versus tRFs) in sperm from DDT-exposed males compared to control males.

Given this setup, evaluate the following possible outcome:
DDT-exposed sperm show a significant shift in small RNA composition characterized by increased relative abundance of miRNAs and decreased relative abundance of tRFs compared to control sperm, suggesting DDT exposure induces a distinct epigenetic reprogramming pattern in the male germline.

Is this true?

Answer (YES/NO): YES